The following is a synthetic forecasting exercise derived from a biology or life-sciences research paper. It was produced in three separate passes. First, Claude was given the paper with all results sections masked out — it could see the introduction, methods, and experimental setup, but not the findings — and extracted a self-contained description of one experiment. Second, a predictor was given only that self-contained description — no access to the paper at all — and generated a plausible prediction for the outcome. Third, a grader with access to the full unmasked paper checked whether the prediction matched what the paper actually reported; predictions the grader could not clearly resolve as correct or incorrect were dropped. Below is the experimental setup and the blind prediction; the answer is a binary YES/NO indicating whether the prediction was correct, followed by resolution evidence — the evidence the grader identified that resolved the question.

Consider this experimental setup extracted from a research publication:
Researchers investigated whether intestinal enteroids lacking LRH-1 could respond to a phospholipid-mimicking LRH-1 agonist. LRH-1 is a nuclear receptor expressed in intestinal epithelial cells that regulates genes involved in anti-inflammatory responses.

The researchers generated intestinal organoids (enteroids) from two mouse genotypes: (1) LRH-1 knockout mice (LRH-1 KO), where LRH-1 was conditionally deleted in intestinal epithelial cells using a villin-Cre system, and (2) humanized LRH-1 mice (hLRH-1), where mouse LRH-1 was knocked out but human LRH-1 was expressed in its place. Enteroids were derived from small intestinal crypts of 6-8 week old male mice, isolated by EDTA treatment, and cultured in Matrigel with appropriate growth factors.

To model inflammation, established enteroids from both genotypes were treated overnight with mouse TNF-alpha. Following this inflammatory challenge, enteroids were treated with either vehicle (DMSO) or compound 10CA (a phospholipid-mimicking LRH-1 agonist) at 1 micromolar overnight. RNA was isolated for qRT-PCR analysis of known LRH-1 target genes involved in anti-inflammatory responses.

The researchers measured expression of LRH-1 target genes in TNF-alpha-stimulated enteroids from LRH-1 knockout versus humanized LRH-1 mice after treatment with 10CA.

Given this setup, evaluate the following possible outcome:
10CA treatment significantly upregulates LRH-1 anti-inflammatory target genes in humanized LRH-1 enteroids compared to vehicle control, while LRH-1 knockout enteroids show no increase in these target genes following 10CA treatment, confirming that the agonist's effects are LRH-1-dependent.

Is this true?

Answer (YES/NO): YES